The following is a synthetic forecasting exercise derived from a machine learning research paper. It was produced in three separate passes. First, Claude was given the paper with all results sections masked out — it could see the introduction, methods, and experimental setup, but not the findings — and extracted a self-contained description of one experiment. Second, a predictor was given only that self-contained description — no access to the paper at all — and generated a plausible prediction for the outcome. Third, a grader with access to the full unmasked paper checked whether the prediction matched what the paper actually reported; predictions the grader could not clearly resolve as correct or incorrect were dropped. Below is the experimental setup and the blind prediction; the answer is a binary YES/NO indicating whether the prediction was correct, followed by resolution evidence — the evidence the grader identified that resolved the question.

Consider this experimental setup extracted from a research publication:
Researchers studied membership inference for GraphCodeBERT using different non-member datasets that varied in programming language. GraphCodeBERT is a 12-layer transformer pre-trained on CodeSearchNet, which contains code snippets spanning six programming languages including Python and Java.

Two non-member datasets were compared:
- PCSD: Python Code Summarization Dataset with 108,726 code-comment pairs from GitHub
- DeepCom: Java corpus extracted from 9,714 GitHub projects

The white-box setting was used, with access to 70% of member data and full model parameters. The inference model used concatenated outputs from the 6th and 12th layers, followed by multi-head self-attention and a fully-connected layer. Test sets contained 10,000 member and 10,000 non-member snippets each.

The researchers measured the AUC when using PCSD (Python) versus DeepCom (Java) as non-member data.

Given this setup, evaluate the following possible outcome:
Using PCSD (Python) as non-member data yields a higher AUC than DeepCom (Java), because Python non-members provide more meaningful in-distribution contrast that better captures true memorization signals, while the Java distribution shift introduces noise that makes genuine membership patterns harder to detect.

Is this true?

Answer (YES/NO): NO